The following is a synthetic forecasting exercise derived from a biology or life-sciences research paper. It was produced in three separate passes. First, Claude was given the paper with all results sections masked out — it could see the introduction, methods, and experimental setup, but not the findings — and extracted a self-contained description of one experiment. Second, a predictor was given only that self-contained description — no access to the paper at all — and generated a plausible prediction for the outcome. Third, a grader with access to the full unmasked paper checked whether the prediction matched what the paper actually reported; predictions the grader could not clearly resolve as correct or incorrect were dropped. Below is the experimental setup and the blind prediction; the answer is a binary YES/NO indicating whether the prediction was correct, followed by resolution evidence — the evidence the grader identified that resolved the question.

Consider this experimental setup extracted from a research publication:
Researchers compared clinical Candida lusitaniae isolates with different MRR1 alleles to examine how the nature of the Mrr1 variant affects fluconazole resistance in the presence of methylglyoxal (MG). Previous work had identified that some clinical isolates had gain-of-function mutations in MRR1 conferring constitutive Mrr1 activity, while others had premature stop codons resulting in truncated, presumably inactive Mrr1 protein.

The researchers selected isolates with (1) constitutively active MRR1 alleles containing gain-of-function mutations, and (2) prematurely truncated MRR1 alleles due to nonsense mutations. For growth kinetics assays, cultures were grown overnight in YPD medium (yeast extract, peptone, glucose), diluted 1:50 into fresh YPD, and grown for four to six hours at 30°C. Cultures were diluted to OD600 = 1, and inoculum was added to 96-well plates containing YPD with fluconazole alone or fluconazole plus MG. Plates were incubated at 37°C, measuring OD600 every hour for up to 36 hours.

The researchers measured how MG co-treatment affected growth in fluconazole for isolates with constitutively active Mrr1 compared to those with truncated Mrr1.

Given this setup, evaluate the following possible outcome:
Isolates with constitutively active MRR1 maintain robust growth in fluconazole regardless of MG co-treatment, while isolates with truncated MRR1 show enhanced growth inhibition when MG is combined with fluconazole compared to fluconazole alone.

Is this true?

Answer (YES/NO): NO